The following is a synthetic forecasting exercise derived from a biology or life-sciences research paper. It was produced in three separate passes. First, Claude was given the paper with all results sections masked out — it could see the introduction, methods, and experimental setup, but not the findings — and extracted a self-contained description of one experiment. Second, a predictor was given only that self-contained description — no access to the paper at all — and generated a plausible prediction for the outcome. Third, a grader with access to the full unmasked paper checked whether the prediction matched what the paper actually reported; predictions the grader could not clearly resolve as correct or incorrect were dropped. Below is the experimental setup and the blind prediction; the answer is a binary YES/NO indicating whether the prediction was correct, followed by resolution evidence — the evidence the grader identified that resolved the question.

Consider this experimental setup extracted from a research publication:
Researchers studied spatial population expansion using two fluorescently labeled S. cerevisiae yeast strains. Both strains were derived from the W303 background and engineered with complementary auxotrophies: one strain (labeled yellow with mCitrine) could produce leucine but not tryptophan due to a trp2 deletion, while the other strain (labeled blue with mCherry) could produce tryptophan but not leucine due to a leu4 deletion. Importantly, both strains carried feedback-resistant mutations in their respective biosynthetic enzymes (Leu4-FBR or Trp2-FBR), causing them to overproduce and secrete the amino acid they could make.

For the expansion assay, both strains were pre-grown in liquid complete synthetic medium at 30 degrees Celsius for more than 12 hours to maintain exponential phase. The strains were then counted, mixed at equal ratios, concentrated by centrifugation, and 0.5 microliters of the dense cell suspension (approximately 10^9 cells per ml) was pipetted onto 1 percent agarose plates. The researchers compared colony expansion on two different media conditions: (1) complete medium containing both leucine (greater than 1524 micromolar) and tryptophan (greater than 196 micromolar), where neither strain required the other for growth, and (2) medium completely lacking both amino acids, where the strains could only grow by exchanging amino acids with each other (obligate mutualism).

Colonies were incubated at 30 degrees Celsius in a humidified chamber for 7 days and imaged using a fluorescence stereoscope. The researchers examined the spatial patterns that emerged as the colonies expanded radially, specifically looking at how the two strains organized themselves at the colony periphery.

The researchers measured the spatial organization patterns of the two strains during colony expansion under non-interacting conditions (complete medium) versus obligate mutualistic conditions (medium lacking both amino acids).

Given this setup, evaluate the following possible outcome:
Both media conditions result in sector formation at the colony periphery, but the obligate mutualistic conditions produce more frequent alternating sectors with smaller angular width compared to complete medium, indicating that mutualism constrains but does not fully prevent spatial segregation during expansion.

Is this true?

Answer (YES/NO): YES